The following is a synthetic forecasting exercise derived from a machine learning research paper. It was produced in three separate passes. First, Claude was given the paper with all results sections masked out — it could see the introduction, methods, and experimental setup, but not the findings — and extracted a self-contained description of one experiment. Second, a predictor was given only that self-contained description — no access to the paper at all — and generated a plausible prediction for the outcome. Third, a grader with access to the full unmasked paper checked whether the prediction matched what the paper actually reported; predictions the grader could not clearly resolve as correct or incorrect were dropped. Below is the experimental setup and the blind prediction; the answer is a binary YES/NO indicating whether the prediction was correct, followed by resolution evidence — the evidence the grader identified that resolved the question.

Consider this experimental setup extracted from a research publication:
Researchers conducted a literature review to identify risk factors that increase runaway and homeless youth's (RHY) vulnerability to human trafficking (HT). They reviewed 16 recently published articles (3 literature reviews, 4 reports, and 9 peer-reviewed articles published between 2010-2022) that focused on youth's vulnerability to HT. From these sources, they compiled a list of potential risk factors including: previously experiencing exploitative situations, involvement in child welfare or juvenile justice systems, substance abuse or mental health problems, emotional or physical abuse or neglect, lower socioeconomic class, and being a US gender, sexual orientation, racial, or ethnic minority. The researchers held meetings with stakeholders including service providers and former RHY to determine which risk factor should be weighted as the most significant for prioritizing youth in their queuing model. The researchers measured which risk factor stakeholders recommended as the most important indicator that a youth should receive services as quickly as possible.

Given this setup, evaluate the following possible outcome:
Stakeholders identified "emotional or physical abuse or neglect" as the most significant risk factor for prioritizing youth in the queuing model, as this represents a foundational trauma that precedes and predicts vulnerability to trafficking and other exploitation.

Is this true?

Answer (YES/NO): NO